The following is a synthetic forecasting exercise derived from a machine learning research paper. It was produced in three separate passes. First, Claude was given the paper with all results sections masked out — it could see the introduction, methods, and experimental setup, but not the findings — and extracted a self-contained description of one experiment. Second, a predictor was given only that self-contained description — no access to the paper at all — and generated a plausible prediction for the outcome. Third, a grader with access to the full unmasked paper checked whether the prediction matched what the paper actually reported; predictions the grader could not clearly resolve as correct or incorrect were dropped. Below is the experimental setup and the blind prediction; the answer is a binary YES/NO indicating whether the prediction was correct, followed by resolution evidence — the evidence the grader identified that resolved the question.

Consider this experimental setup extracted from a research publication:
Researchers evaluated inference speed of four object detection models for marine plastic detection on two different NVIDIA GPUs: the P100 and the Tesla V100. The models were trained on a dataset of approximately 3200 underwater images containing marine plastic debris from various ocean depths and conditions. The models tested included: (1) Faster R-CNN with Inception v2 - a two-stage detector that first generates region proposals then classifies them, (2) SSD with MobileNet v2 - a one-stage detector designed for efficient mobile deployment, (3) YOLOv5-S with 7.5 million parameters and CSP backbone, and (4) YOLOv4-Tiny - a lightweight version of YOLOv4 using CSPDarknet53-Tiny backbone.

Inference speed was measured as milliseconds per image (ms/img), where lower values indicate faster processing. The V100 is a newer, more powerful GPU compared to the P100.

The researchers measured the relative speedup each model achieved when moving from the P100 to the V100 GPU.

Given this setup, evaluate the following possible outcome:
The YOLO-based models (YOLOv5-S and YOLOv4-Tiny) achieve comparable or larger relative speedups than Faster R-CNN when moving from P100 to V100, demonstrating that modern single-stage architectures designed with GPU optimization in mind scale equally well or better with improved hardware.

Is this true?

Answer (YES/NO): NO